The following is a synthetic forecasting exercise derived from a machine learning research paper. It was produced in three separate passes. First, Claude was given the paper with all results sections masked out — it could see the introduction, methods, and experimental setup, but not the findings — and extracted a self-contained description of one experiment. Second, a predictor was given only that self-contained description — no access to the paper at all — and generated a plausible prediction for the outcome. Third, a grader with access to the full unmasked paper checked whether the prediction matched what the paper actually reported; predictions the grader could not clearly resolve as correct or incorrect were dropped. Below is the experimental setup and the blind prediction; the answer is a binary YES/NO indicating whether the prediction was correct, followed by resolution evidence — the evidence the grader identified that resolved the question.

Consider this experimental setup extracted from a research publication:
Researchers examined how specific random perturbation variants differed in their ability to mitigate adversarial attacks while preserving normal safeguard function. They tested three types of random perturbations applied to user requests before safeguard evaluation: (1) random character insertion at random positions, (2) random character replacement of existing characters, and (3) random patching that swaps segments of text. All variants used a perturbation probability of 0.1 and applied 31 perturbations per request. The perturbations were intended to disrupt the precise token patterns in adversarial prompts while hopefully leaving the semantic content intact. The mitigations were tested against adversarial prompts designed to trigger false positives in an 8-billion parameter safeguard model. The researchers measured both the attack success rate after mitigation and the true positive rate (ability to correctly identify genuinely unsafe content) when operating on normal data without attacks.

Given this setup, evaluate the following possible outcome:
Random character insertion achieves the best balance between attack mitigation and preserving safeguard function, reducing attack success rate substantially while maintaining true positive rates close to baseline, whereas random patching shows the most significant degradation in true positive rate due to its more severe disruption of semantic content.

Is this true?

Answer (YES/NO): NO